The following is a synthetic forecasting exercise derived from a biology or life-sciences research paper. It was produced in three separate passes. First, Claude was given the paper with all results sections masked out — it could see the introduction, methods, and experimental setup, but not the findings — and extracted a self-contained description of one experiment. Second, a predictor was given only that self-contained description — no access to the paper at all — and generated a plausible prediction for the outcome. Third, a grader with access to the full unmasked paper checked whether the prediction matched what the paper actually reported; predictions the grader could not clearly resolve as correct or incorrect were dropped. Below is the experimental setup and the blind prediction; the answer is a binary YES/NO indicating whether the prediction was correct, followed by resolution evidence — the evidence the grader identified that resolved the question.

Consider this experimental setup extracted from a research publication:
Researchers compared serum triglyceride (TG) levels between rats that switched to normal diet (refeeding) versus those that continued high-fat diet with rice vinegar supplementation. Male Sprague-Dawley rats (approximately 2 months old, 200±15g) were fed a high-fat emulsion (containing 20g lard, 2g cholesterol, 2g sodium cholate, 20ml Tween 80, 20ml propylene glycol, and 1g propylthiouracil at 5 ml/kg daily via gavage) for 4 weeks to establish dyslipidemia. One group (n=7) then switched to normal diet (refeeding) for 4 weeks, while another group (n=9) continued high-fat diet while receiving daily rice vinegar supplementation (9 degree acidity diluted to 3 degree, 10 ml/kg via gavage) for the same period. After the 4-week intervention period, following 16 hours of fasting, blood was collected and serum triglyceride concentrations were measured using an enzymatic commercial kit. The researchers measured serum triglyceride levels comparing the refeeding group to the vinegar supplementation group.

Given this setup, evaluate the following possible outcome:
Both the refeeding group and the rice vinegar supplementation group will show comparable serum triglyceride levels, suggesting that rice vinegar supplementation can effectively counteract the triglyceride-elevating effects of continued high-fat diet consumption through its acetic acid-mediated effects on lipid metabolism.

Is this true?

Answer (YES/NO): NO